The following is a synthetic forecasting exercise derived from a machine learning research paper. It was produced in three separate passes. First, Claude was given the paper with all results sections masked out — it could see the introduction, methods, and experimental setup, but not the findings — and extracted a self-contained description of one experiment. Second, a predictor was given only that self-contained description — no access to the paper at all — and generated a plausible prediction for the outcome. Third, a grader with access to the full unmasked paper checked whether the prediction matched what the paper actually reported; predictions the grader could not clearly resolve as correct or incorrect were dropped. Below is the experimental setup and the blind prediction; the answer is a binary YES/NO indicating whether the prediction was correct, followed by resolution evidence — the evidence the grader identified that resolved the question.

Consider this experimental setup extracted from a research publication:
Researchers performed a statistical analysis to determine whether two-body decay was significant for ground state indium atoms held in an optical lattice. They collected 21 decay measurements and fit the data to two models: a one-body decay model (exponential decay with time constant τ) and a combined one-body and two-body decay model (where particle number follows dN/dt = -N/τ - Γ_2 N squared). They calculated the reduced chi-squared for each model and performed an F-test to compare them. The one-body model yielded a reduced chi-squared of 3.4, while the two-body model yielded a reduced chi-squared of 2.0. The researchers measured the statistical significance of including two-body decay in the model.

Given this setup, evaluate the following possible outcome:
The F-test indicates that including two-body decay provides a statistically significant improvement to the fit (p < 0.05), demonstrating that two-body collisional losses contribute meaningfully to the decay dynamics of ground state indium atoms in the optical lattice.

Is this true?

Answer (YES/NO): YES